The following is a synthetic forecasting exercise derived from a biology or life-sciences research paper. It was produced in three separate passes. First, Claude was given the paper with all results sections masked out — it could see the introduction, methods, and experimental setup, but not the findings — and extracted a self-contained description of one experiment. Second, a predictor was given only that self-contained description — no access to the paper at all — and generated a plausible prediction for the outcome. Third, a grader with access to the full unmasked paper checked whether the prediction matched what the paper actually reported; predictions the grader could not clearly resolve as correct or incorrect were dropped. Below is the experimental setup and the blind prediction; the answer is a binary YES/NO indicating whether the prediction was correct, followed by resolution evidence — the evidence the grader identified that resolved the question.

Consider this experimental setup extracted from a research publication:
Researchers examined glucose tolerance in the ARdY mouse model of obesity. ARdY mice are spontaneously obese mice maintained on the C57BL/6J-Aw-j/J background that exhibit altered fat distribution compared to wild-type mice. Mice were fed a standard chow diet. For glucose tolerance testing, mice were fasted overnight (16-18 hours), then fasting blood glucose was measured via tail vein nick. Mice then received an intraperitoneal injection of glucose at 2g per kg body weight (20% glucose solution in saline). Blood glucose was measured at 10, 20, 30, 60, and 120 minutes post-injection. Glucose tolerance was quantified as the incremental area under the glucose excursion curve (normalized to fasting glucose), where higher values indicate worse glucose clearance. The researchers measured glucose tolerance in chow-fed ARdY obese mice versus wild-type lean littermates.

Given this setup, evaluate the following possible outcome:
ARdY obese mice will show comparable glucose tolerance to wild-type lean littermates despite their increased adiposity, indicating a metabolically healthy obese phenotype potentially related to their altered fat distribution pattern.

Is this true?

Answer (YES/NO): NO